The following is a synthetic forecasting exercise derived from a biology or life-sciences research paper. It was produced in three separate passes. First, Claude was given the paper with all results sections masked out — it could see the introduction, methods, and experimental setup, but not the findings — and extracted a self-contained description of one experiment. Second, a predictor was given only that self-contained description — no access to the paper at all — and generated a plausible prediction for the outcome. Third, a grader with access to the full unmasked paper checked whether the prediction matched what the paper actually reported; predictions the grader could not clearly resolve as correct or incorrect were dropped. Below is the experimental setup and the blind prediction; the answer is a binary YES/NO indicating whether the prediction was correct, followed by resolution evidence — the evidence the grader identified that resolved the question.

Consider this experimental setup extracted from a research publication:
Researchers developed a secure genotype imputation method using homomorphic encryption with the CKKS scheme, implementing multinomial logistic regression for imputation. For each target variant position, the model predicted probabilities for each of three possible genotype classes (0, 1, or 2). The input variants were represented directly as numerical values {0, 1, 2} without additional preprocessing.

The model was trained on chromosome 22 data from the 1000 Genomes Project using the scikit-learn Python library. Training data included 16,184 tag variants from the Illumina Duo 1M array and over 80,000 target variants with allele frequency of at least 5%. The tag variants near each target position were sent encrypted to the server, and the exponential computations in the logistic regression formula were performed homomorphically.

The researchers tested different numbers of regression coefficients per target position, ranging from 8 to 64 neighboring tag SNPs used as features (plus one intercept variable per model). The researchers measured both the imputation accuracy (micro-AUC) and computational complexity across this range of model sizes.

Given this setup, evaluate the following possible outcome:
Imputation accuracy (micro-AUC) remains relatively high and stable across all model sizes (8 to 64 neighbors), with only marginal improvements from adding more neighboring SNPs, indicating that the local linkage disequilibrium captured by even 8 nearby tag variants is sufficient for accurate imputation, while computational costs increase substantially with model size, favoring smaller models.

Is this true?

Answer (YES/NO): NO